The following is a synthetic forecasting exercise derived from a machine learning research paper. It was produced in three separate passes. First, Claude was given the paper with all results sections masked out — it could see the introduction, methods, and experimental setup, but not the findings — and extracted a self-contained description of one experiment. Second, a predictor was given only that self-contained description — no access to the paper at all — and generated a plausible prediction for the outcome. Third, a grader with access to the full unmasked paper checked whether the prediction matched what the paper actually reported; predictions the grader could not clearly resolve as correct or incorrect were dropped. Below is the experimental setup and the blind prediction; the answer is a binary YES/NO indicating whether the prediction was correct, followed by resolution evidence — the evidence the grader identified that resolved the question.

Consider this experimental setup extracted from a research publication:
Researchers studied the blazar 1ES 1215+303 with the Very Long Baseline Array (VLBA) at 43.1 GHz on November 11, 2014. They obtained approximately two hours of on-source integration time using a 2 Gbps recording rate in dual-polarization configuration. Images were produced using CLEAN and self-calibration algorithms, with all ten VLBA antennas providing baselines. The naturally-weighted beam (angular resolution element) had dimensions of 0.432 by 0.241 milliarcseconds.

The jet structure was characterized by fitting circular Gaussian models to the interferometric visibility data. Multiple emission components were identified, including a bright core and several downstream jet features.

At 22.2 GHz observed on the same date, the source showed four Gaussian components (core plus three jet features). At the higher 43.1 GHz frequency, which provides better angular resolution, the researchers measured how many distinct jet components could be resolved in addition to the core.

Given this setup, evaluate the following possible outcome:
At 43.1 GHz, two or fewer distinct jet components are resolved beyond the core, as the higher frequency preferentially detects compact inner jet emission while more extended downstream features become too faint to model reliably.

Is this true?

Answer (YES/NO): NO